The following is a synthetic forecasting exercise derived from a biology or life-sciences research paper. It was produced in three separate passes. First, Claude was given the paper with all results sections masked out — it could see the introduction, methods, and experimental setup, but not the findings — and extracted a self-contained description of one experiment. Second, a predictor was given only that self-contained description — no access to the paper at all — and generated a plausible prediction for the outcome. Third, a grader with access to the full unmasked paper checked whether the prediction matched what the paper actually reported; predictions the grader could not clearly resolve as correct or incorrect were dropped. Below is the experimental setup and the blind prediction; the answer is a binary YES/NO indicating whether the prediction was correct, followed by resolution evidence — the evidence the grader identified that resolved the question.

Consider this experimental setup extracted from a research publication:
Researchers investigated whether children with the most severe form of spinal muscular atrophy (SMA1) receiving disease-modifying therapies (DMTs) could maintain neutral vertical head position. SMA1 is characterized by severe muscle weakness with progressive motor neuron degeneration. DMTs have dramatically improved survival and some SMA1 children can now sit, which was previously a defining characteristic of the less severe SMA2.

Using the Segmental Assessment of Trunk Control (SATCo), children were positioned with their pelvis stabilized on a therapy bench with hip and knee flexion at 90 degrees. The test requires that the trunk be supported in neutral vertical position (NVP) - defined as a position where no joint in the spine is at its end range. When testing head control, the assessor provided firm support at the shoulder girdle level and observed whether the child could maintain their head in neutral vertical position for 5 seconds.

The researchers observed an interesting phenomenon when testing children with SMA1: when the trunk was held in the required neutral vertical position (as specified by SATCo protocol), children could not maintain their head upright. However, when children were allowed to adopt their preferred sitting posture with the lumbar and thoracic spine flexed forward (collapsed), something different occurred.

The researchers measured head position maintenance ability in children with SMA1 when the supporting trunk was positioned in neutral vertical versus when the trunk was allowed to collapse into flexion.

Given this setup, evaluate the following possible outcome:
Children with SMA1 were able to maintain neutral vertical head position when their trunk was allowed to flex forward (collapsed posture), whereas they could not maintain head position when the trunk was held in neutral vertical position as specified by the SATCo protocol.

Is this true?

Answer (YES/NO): NO